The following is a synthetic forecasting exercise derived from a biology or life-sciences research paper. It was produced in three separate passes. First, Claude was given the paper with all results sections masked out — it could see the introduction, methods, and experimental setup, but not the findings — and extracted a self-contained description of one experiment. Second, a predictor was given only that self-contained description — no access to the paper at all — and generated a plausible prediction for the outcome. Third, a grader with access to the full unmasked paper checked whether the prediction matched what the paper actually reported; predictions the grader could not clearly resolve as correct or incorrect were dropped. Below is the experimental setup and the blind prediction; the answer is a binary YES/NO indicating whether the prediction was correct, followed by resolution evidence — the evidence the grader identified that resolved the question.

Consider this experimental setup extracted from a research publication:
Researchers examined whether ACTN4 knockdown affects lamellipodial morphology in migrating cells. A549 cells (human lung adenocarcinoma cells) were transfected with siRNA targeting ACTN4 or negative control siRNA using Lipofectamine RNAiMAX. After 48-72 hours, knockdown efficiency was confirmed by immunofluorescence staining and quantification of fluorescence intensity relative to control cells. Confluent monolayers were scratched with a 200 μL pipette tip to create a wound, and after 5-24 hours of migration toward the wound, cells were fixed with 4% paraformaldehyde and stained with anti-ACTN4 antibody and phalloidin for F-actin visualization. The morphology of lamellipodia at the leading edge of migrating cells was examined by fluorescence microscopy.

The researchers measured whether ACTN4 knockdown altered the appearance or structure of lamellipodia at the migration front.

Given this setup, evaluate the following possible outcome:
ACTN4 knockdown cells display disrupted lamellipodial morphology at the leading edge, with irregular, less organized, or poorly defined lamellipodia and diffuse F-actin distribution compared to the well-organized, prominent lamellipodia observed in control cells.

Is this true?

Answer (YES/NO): NO